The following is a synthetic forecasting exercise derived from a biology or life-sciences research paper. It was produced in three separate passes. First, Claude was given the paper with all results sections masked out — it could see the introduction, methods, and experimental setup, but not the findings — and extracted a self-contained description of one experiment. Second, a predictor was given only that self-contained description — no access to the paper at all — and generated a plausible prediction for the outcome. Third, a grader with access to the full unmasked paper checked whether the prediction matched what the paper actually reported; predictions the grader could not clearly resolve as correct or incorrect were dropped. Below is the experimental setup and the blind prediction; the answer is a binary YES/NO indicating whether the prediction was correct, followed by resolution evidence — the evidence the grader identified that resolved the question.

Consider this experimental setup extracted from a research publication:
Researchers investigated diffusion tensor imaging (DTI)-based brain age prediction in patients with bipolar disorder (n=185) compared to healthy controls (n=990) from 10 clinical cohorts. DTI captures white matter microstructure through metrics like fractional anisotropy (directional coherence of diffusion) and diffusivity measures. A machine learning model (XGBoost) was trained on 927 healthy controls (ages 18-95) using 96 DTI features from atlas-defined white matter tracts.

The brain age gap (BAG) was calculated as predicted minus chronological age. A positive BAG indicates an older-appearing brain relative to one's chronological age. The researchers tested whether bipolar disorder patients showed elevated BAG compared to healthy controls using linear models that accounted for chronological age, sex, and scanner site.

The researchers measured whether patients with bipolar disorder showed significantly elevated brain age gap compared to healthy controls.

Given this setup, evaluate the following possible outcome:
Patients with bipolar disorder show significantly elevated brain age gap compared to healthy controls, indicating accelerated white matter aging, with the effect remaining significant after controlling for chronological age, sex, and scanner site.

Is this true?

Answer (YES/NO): YES